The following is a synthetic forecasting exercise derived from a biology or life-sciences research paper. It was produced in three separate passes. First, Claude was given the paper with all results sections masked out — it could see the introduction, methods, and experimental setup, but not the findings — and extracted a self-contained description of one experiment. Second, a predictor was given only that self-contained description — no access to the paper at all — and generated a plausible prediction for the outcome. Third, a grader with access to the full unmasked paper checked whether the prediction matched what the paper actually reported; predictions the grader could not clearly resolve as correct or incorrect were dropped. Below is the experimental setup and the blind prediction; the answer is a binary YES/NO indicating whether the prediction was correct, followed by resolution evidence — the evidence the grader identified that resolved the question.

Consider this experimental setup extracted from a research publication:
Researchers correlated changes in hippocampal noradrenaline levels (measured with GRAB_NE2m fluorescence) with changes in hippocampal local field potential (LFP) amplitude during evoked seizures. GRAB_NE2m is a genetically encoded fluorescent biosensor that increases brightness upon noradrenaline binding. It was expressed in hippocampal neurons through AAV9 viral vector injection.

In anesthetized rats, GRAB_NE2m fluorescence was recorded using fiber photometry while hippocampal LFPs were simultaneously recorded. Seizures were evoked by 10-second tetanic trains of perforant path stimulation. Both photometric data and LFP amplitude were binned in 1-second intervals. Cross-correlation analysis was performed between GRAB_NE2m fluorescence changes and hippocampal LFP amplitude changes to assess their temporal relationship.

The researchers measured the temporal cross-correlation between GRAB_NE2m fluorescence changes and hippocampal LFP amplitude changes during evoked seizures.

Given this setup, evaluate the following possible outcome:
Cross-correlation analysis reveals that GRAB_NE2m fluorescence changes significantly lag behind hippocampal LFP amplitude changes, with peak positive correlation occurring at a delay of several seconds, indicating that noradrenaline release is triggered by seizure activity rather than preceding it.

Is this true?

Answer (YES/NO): NO